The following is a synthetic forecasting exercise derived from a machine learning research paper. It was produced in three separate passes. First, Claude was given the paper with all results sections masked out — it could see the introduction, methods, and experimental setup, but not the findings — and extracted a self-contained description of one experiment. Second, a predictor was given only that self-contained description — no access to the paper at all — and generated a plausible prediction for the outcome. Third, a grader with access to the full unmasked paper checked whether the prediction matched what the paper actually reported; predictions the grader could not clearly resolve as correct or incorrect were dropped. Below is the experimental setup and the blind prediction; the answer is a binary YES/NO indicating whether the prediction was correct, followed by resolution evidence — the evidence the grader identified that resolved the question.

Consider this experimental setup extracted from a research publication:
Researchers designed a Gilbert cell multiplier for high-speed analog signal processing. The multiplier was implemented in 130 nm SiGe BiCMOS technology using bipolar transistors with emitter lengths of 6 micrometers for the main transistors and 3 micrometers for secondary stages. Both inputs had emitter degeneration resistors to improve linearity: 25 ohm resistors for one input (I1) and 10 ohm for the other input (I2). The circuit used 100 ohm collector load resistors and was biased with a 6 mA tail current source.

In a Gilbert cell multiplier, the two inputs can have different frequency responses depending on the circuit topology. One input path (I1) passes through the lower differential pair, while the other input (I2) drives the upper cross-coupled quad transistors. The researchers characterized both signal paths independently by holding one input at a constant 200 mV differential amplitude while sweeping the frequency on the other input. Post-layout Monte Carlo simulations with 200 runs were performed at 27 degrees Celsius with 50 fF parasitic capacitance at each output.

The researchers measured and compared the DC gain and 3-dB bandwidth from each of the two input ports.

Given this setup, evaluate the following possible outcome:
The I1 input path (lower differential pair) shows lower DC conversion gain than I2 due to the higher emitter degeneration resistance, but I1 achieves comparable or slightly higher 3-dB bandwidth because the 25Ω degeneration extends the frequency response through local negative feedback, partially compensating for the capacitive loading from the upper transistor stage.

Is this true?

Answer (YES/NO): NO